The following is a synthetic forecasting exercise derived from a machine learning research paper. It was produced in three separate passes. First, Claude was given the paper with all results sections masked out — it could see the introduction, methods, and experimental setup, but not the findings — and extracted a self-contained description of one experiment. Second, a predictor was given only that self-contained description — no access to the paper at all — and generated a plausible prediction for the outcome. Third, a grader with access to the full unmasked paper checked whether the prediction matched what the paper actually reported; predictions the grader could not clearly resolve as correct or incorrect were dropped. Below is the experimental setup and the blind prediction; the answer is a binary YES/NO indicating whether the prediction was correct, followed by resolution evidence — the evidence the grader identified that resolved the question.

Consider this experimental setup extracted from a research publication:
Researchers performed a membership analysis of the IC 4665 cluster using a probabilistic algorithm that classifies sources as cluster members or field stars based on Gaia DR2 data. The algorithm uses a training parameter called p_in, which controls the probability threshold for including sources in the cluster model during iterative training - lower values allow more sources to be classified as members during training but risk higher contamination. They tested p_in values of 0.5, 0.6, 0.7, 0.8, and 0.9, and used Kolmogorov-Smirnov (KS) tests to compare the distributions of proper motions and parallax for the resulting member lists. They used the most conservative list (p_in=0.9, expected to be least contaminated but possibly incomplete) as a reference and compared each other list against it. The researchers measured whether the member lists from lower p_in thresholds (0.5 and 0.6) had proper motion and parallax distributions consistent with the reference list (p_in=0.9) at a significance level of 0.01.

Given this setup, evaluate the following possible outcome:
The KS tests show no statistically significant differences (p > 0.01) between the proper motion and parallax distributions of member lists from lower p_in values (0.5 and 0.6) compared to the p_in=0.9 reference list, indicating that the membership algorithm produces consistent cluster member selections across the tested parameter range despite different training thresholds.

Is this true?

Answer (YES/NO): NO